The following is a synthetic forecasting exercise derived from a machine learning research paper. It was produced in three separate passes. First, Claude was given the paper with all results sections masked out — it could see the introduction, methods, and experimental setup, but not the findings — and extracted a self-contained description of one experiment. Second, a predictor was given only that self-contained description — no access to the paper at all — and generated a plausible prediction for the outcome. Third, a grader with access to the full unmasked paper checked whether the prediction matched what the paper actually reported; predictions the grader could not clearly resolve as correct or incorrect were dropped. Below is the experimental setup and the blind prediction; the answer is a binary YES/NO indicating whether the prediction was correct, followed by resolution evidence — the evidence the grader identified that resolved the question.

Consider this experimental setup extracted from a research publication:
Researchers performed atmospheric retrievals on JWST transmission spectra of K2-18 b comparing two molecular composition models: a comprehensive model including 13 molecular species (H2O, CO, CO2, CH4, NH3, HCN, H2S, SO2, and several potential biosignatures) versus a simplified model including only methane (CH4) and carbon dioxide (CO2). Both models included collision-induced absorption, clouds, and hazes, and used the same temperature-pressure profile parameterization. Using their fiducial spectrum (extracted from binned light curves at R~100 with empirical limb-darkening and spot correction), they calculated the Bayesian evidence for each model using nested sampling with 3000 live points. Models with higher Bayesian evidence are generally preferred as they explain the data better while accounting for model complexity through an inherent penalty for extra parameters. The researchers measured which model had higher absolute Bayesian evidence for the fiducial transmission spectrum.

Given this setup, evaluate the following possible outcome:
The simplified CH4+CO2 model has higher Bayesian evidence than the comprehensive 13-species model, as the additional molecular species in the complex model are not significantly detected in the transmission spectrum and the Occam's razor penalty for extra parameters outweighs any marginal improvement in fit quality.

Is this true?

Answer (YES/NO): YES